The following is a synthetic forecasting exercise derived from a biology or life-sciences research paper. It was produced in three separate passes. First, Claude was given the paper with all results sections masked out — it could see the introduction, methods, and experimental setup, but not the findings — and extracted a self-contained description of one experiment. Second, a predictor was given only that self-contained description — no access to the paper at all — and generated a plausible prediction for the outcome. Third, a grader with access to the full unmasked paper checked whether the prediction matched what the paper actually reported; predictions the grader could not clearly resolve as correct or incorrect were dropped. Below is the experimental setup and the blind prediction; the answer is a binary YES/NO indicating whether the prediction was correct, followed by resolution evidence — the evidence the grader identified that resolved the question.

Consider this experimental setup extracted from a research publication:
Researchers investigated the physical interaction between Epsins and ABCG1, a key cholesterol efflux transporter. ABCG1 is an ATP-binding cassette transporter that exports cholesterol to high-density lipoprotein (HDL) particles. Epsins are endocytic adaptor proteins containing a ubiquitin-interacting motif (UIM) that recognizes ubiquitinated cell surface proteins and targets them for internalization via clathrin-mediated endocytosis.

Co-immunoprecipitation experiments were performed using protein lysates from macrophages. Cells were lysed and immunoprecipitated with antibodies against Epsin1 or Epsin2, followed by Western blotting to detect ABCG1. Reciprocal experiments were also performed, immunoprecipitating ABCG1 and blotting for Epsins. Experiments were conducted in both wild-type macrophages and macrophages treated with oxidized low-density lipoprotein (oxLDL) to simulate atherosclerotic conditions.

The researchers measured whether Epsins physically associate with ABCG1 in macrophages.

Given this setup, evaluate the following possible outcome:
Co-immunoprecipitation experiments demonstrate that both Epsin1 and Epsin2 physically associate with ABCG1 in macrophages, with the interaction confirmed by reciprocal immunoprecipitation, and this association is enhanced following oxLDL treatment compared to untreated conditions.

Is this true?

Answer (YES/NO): NO